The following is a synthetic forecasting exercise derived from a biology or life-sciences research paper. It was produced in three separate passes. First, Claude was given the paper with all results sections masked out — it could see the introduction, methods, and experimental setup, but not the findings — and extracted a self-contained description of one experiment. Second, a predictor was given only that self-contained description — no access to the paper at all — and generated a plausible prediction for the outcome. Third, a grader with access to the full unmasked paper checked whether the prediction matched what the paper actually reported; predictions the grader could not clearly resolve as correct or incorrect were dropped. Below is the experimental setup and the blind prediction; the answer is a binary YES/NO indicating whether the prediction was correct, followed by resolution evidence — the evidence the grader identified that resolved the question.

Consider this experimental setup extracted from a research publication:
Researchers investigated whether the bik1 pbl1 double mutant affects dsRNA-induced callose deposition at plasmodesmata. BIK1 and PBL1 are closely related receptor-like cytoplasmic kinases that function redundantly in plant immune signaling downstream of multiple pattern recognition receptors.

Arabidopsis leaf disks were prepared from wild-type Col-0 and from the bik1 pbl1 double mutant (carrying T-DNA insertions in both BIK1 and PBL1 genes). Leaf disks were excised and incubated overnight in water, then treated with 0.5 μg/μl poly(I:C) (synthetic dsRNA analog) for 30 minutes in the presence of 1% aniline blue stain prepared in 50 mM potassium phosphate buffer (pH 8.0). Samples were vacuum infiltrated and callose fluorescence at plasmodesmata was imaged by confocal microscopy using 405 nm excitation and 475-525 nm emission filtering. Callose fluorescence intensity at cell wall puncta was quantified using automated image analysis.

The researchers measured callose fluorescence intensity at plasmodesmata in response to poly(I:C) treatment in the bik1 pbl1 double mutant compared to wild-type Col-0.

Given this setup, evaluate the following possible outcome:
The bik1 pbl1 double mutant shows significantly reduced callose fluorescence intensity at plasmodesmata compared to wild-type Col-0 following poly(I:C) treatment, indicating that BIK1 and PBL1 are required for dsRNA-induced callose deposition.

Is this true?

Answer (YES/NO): YES